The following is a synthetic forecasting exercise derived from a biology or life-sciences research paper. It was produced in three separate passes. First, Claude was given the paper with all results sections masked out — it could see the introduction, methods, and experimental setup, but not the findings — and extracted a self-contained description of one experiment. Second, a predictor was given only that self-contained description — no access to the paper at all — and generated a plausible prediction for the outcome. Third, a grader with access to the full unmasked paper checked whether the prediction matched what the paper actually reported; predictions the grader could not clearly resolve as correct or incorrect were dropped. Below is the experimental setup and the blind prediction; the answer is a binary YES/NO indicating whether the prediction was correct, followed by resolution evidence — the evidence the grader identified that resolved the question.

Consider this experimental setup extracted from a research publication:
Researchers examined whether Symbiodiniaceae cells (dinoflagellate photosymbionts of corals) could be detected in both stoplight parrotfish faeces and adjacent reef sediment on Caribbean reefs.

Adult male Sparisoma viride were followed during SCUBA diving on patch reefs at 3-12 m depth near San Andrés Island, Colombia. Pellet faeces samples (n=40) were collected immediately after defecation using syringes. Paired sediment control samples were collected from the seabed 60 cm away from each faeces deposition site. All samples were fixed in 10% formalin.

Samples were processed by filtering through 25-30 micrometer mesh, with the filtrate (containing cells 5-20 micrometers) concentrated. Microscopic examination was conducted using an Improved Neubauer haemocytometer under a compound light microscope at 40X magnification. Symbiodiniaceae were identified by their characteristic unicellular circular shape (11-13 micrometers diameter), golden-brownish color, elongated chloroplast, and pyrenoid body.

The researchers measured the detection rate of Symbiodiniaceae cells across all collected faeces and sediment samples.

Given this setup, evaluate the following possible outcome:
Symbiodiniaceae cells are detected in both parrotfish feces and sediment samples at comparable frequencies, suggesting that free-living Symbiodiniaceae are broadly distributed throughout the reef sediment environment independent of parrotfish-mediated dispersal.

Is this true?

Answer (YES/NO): NO